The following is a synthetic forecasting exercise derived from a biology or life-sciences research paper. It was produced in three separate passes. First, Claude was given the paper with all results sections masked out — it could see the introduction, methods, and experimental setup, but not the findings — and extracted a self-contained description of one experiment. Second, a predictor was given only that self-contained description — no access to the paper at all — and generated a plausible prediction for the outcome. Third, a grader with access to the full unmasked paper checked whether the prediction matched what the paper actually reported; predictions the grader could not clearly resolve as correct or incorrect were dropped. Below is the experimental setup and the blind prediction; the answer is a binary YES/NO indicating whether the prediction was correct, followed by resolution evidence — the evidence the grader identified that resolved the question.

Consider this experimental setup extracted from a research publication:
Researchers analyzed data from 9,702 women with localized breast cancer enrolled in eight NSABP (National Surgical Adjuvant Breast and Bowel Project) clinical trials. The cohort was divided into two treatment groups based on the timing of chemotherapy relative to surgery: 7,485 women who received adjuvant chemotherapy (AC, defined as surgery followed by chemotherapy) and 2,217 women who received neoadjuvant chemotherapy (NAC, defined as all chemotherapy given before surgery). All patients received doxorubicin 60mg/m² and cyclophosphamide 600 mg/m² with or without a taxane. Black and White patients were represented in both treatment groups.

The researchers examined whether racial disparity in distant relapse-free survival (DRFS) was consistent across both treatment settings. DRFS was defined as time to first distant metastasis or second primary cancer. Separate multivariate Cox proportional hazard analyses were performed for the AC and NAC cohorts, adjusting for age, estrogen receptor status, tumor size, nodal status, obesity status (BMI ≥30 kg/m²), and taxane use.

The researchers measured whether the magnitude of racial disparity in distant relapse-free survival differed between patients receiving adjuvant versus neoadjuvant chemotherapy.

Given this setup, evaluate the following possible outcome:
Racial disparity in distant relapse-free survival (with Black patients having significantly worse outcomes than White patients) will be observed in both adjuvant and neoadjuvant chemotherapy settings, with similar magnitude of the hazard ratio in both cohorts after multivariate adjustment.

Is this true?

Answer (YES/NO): NO